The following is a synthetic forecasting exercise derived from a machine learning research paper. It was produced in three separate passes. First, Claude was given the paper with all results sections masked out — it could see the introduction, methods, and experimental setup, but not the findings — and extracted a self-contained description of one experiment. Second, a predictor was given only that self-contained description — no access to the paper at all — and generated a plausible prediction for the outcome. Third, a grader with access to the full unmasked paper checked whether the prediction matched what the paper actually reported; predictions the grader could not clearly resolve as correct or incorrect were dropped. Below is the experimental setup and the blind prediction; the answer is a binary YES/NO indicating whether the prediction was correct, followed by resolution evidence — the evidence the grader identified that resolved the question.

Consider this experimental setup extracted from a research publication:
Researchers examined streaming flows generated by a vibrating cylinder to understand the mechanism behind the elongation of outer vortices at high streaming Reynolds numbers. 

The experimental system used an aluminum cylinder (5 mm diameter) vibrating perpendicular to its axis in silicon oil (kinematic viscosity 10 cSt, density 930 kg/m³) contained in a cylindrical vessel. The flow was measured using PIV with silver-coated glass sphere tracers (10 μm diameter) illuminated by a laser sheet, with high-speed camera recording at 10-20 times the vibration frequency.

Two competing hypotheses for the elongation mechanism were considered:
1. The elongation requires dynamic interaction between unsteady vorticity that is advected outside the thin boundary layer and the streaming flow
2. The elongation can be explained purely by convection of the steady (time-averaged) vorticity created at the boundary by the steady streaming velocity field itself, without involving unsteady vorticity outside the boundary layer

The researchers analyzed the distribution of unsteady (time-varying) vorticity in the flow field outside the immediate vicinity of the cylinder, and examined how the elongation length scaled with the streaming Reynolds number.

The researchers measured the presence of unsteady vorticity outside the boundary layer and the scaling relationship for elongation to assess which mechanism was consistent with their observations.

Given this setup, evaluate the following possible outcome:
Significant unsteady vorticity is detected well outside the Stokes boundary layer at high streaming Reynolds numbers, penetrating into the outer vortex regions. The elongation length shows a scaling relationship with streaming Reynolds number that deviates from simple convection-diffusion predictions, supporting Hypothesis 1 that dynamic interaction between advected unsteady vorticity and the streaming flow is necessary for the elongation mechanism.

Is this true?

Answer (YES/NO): NO